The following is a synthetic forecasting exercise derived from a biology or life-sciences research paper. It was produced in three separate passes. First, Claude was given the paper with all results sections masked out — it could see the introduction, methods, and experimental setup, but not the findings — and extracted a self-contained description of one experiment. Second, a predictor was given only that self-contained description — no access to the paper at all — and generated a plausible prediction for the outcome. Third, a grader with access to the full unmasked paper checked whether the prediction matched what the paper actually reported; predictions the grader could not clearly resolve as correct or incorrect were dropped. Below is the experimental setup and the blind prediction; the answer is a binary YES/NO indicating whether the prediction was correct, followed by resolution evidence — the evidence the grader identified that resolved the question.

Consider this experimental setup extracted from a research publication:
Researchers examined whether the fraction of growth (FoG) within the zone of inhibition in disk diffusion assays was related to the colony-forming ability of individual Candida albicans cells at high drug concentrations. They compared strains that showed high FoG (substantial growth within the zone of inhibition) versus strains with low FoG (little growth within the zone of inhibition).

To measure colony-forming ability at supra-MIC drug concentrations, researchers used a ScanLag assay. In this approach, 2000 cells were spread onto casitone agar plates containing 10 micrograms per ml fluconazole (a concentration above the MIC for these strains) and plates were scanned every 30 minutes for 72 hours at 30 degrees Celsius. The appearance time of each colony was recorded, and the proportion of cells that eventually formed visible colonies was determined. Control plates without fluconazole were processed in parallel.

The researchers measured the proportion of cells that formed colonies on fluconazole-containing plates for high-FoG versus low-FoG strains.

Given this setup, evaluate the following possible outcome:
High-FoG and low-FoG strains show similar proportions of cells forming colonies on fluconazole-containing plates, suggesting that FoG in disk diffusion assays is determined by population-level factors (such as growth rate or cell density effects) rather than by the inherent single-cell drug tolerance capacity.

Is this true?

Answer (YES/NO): NO